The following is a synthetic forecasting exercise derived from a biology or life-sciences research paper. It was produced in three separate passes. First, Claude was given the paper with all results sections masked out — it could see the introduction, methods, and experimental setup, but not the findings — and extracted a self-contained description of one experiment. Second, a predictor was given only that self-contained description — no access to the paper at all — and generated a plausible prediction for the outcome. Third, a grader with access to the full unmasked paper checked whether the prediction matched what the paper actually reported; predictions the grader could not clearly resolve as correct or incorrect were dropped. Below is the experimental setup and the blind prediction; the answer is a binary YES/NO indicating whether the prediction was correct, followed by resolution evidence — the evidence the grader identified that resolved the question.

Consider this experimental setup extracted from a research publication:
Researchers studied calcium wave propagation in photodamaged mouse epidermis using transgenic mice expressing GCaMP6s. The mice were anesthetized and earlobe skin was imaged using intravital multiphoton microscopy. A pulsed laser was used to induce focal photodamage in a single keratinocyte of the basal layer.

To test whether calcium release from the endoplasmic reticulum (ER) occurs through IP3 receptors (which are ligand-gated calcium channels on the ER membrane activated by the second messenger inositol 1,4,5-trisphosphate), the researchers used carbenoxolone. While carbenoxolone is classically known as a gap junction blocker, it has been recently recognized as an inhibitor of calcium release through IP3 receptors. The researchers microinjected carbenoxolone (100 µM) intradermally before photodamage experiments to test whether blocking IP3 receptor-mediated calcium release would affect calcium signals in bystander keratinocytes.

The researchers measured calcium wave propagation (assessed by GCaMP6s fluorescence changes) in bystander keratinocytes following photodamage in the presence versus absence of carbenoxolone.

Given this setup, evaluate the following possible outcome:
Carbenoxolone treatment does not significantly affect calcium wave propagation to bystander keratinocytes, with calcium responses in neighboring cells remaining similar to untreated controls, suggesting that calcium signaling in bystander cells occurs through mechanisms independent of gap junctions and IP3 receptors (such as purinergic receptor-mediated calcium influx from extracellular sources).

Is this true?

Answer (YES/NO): NO